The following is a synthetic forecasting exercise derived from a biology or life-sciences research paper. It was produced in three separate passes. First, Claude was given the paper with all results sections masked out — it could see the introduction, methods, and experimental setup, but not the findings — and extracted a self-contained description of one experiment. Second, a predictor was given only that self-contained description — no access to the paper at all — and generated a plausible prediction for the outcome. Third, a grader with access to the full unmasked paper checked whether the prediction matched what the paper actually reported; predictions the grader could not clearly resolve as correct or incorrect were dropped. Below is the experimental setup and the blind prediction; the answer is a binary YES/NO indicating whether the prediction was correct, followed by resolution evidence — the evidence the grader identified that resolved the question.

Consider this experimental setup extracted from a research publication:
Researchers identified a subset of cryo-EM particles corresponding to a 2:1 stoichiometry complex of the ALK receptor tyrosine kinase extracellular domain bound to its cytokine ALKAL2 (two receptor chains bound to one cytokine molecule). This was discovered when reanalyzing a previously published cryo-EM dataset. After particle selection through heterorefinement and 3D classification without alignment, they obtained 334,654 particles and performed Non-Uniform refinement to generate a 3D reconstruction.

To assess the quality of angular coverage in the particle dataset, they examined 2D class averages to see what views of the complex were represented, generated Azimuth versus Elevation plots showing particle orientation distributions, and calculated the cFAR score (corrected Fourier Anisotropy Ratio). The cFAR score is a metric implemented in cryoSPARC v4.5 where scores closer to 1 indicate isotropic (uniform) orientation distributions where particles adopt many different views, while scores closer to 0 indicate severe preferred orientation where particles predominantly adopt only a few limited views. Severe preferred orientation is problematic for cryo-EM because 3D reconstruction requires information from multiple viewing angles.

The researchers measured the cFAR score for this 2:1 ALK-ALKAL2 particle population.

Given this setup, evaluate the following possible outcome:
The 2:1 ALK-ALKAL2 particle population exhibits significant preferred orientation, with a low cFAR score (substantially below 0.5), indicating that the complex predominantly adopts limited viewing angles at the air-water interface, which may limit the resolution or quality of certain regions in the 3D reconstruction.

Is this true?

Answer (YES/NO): YES